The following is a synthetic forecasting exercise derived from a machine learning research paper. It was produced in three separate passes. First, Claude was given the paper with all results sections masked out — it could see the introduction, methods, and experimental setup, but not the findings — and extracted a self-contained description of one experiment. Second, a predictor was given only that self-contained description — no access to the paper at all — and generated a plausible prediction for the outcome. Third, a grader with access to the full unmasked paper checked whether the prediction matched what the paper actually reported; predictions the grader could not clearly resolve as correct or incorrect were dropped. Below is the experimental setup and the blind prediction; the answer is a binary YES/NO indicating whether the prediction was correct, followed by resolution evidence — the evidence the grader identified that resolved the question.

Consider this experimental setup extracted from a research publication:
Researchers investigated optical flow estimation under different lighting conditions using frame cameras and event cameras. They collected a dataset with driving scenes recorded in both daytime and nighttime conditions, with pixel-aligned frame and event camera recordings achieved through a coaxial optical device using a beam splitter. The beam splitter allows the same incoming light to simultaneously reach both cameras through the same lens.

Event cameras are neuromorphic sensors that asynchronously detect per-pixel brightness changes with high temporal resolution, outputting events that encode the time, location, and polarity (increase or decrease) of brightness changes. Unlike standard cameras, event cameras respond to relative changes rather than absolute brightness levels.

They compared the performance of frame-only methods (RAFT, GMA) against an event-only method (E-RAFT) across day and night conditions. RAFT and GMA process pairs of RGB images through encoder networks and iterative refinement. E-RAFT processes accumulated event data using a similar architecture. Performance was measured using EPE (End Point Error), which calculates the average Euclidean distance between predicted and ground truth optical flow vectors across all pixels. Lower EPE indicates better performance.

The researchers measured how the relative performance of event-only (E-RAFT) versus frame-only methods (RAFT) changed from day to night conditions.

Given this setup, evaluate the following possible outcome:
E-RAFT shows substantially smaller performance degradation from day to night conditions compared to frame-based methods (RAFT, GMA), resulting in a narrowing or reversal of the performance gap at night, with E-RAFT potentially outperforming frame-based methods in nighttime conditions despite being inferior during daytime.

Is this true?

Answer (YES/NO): NO